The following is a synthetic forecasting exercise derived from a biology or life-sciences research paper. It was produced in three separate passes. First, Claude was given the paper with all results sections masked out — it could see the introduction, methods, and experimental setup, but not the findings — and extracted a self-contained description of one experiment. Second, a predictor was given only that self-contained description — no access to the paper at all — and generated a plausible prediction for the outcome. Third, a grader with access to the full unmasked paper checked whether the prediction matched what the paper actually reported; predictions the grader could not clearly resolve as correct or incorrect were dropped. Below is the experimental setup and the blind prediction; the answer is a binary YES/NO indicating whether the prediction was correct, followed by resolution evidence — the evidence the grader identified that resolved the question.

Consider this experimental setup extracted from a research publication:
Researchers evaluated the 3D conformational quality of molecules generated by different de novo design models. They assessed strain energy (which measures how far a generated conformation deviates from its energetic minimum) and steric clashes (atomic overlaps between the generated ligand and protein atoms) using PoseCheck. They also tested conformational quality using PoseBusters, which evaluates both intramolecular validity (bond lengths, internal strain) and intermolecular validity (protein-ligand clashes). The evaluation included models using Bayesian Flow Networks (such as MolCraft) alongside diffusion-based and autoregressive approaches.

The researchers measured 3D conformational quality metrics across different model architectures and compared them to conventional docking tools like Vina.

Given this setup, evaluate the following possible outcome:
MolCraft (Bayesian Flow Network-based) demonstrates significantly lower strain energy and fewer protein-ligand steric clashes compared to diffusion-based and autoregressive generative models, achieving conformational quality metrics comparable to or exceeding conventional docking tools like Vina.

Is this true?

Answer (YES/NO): NO